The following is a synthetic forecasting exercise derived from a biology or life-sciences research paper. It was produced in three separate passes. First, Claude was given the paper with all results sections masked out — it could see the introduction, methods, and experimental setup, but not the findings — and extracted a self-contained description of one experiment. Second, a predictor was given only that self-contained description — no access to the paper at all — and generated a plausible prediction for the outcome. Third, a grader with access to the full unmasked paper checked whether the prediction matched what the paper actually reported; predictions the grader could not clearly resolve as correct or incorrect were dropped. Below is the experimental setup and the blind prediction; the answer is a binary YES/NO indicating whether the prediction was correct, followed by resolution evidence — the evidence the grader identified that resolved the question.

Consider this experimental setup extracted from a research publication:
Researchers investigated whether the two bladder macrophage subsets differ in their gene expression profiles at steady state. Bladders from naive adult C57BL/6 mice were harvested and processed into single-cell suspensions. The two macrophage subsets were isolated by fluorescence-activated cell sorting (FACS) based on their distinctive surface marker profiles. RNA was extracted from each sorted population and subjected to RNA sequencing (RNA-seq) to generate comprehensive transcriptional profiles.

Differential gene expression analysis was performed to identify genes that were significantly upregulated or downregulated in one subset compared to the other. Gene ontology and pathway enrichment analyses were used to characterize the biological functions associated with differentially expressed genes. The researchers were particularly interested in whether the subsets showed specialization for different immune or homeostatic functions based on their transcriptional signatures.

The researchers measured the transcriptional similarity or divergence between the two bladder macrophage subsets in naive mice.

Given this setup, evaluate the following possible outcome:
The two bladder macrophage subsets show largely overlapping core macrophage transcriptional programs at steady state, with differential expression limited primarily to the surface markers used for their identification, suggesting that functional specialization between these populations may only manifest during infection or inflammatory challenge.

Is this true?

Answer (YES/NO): NO